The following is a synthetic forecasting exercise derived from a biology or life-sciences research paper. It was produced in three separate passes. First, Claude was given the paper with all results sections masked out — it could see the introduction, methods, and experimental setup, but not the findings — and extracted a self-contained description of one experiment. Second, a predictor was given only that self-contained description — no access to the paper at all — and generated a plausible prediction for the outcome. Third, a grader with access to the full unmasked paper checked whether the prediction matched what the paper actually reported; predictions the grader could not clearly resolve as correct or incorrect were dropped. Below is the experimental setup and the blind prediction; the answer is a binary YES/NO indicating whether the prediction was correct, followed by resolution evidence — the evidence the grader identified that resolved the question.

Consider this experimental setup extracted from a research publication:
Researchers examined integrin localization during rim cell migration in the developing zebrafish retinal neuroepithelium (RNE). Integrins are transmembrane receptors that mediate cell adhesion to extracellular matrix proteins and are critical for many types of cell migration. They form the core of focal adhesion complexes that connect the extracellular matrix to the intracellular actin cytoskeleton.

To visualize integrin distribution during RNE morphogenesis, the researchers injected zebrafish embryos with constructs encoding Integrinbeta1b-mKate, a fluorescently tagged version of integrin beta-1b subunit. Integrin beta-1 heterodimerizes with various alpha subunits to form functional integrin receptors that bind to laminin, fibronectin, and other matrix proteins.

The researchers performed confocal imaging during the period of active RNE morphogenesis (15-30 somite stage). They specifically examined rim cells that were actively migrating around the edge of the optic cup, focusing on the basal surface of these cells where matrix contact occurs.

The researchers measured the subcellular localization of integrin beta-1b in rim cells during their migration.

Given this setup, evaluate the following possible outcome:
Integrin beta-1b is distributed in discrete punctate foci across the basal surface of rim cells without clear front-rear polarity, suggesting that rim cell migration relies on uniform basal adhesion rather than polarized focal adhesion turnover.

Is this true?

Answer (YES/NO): NO